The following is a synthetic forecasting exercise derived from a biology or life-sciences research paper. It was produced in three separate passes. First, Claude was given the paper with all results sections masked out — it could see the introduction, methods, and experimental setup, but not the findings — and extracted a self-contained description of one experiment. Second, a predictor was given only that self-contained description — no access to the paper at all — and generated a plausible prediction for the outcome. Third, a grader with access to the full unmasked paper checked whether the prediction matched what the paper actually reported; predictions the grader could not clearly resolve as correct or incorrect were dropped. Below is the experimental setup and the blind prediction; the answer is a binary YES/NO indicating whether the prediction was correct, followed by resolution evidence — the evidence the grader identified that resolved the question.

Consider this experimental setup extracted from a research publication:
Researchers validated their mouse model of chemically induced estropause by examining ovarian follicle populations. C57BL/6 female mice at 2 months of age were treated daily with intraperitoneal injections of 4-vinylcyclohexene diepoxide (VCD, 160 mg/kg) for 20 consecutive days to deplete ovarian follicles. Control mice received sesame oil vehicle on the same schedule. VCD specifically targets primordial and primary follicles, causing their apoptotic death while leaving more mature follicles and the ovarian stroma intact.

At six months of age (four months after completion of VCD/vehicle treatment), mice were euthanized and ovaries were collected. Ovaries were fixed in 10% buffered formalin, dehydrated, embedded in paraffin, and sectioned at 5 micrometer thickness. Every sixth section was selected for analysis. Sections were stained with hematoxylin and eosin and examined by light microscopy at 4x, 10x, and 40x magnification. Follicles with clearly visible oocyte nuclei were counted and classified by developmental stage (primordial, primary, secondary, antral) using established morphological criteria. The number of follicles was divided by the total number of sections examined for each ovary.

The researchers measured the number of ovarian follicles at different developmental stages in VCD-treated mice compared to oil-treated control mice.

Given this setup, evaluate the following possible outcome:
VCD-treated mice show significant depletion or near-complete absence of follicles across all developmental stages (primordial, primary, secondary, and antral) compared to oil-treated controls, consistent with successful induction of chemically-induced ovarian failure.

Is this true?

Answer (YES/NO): YES